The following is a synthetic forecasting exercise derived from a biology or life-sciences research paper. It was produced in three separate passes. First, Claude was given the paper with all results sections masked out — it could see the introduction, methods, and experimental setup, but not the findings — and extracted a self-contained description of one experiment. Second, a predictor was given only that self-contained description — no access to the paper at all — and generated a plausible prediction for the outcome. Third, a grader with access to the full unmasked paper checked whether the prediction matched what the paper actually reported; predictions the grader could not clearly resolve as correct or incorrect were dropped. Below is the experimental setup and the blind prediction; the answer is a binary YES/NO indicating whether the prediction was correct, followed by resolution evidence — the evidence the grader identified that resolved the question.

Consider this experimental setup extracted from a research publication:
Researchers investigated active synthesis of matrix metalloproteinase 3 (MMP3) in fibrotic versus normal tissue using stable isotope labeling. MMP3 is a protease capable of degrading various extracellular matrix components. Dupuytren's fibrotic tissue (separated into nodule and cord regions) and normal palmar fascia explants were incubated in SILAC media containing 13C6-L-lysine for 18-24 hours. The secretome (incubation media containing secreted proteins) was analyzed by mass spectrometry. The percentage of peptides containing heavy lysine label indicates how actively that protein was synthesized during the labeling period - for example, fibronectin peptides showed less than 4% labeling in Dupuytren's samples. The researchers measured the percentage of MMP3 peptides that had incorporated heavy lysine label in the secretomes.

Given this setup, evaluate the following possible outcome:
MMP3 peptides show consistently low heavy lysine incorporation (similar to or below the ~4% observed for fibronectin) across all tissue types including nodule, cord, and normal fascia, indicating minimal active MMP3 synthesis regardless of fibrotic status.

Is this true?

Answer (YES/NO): NO